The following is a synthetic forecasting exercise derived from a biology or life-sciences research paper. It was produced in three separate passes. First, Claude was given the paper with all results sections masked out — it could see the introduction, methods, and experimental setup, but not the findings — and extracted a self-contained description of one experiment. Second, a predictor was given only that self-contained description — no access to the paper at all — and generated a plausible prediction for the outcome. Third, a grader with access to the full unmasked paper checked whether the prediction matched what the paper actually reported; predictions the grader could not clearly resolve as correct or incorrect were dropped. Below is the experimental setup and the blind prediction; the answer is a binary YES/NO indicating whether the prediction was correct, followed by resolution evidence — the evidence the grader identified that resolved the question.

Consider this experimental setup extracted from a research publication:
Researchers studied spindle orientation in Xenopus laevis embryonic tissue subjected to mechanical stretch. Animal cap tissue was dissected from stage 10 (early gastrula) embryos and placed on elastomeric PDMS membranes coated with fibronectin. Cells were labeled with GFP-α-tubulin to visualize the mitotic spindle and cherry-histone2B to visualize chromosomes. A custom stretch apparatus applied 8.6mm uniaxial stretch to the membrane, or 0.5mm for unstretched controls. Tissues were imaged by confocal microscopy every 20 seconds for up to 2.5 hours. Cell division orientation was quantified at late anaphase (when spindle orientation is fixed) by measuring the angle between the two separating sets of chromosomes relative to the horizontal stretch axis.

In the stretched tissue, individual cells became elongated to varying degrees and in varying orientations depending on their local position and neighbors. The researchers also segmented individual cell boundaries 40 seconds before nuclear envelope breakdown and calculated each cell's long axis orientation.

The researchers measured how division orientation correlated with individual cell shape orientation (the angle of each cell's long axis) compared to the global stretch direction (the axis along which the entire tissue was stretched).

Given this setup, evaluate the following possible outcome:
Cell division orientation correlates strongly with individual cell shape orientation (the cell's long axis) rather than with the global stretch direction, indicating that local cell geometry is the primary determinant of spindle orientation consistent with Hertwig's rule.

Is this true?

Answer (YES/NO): YES